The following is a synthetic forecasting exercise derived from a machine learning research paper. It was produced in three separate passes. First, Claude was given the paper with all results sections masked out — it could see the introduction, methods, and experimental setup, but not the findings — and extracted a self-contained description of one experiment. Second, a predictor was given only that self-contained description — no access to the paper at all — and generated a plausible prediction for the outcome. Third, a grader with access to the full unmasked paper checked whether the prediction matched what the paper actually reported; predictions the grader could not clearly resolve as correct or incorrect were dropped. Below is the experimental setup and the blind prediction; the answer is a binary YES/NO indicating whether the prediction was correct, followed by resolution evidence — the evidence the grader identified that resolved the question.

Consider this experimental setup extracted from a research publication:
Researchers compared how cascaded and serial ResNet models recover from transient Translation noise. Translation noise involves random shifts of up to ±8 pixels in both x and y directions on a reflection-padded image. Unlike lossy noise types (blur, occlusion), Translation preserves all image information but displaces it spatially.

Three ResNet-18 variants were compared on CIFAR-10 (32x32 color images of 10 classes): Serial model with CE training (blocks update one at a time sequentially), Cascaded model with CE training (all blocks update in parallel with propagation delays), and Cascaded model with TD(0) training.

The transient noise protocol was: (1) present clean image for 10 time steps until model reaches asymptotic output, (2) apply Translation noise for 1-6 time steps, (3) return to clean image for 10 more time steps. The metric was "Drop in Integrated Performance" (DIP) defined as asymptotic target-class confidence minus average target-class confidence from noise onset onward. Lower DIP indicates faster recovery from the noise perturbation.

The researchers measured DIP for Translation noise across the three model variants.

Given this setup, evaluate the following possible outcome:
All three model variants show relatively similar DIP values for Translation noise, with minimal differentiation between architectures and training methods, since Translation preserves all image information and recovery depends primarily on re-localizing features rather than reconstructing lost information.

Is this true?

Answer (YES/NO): NO